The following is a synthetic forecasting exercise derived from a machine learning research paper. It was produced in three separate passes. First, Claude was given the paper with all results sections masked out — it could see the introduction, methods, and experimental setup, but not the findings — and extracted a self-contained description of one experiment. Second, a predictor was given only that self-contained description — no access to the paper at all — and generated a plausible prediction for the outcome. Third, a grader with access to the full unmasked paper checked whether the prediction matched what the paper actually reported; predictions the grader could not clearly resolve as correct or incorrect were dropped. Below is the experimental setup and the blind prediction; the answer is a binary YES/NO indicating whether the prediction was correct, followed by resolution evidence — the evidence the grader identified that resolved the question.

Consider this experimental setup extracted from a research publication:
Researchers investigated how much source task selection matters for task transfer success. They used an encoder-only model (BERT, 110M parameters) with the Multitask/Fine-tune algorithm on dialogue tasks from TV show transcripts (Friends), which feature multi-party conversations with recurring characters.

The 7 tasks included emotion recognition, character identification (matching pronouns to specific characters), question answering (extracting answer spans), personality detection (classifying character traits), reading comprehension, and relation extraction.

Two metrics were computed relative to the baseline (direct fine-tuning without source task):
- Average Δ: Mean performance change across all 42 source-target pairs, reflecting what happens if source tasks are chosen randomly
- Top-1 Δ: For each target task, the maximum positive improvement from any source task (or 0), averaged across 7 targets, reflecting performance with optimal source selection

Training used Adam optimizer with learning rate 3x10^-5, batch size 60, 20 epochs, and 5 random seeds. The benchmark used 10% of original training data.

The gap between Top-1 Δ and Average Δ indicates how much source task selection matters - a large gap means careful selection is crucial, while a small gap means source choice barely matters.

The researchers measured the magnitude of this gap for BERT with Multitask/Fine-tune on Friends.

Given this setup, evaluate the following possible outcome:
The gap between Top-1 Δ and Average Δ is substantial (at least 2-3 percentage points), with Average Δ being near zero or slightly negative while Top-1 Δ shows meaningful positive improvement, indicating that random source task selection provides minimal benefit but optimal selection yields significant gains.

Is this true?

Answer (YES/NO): NO